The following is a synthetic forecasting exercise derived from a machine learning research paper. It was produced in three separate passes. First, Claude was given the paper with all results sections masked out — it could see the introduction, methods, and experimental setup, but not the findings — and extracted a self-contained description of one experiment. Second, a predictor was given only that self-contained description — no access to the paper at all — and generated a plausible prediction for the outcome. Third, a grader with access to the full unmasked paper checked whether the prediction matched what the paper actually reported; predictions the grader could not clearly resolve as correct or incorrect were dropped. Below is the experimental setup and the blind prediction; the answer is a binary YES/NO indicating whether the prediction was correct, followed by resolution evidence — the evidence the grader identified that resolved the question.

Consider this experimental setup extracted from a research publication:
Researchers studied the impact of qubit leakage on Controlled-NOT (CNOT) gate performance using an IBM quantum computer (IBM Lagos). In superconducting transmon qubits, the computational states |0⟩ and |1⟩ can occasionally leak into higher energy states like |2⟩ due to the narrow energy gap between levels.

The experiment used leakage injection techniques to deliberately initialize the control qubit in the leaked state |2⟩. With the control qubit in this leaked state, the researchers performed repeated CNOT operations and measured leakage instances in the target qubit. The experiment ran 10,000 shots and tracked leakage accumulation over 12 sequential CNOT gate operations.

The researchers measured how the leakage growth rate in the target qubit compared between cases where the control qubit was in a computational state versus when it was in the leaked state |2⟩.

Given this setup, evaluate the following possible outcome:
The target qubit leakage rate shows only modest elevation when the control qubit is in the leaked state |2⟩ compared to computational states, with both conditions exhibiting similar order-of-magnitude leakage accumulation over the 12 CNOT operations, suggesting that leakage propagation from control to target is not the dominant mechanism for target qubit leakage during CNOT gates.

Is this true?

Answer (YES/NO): NO